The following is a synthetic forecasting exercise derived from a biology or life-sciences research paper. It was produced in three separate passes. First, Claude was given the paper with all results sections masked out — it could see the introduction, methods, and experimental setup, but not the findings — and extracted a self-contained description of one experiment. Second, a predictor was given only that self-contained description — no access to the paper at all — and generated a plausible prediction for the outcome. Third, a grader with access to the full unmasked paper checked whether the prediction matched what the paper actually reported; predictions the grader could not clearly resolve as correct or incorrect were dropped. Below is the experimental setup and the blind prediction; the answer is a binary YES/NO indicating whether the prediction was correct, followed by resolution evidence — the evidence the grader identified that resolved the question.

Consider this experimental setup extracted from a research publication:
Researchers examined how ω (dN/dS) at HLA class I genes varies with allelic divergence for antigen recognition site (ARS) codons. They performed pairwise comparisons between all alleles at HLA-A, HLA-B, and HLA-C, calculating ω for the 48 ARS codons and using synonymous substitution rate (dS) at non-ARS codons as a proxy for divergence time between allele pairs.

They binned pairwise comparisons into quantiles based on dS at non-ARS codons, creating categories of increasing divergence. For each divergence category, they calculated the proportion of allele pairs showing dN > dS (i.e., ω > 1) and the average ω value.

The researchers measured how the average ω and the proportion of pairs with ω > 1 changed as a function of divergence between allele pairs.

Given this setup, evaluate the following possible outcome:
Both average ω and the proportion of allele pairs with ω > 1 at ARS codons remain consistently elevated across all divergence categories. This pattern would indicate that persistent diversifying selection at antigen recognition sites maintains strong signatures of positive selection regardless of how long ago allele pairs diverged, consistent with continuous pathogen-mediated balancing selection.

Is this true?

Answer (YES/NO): NO